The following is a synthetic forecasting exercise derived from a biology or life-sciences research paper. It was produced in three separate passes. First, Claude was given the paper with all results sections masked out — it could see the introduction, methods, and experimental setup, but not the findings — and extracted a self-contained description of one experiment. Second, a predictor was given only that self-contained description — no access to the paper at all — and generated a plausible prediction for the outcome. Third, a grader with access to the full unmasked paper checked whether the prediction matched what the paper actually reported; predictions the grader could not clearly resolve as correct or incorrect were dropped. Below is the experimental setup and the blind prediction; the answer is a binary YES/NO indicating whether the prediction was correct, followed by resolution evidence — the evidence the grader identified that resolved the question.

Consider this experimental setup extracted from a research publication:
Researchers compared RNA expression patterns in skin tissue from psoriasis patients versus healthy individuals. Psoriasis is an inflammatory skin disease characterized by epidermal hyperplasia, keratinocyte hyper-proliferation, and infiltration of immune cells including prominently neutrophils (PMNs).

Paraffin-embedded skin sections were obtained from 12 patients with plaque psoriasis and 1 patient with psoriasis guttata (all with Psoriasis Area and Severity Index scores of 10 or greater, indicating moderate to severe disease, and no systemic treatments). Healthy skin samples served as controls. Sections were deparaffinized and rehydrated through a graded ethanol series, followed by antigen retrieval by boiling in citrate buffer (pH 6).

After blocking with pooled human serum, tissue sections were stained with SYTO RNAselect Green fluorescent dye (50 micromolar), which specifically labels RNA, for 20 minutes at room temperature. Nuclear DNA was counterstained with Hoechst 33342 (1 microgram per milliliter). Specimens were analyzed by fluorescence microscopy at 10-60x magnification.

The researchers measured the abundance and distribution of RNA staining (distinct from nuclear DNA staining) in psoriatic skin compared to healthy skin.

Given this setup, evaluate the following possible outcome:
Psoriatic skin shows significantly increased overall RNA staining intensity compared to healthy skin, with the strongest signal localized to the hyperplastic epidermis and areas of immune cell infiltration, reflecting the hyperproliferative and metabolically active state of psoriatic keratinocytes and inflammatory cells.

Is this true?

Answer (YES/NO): NO